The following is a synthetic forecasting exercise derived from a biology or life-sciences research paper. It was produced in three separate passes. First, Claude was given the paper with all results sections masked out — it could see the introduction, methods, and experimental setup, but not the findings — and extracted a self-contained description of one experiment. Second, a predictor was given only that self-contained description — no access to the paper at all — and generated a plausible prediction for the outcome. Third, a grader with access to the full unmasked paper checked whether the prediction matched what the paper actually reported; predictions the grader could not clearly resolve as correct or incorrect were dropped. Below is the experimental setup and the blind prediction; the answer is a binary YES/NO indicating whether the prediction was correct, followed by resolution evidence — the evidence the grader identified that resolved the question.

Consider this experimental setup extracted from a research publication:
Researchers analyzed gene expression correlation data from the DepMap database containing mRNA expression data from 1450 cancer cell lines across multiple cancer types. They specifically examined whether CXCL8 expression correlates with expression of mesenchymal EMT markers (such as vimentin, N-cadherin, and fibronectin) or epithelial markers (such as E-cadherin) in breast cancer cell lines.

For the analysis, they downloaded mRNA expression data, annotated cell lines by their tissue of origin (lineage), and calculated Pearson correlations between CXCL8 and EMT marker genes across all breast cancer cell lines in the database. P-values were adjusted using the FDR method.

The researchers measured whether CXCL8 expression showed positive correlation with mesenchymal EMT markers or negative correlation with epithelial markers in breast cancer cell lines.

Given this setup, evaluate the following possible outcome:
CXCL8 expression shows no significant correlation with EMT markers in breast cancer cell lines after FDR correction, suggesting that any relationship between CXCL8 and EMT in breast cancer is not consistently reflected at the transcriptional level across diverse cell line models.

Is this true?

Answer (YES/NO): YES